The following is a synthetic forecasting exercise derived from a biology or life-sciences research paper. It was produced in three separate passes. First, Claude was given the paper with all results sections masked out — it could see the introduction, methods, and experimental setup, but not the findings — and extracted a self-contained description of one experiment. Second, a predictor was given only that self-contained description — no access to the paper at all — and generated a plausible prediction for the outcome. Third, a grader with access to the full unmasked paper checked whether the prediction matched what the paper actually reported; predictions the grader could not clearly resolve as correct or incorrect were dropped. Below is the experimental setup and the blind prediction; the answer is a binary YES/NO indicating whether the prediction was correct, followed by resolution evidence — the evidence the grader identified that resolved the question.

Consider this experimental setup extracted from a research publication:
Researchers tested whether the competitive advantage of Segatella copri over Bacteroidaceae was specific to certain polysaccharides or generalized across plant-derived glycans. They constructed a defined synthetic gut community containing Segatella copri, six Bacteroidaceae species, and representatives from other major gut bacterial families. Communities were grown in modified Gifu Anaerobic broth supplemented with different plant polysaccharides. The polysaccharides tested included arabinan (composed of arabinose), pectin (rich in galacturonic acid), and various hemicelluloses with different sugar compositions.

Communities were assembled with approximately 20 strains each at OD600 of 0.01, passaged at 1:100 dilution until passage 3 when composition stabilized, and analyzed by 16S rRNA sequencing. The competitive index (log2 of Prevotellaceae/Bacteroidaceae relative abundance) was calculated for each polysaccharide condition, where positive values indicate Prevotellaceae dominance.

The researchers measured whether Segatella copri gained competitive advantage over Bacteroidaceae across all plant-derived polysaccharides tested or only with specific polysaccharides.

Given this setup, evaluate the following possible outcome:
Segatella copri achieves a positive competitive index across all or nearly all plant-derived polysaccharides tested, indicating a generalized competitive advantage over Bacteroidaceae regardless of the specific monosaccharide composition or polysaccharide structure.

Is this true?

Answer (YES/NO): YES